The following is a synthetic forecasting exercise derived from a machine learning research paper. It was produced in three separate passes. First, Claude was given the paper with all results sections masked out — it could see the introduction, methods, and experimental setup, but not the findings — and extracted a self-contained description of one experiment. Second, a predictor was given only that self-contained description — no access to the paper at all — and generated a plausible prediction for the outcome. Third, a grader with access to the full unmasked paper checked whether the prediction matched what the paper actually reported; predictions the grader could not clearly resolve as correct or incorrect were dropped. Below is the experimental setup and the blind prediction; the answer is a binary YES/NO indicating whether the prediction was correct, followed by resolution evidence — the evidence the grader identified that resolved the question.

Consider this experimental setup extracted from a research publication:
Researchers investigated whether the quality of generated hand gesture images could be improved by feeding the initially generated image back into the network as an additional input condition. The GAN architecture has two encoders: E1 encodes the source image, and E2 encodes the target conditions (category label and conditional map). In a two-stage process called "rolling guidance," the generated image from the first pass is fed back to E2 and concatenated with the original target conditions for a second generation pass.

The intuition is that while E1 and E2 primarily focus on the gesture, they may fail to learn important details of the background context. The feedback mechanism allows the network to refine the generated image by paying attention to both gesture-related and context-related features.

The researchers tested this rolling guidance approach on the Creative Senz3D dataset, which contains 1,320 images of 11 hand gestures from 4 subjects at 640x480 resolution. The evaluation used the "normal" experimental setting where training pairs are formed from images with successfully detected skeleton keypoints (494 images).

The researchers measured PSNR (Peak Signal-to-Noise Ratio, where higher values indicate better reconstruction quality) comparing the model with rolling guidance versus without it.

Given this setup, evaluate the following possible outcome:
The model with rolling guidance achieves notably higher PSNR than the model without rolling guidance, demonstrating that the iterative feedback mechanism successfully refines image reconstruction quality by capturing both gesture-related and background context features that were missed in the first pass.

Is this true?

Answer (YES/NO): YES